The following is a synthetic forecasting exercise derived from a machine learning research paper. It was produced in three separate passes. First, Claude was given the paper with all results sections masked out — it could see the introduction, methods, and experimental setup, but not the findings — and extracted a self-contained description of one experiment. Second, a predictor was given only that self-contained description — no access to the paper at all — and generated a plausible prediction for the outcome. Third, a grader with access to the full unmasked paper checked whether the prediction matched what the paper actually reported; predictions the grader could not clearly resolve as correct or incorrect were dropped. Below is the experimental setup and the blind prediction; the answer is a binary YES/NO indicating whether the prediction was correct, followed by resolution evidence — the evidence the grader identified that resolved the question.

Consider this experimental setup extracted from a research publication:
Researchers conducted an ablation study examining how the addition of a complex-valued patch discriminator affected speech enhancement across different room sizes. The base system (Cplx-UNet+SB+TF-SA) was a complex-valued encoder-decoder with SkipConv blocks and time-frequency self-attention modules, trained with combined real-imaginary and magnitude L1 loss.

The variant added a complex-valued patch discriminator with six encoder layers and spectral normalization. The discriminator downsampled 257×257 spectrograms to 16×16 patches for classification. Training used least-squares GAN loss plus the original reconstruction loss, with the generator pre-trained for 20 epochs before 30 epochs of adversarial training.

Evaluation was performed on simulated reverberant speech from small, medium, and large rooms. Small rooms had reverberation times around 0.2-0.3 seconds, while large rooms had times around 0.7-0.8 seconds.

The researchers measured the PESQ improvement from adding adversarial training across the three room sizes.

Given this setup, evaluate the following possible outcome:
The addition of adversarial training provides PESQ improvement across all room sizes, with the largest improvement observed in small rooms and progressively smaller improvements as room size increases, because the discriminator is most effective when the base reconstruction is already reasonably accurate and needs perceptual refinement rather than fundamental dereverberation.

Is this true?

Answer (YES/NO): NO